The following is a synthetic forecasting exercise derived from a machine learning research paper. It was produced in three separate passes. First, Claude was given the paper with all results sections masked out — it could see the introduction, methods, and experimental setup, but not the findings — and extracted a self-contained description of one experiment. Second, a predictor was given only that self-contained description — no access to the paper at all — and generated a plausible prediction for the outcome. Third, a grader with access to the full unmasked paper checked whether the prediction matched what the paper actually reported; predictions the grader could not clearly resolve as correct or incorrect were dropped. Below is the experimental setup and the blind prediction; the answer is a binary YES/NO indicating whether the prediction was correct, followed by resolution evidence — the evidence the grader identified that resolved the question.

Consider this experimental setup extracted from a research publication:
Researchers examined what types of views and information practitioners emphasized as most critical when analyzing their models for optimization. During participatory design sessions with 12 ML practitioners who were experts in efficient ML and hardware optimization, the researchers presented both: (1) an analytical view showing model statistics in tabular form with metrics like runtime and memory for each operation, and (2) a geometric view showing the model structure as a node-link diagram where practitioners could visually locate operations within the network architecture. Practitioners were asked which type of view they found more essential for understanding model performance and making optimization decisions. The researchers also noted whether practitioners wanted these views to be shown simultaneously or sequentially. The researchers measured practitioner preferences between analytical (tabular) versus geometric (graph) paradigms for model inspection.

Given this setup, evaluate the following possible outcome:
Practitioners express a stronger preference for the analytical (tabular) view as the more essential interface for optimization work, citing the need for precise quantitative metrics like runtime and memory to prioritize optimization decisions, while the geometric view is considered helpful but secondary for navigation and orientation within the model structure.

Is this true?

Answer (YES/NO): NO